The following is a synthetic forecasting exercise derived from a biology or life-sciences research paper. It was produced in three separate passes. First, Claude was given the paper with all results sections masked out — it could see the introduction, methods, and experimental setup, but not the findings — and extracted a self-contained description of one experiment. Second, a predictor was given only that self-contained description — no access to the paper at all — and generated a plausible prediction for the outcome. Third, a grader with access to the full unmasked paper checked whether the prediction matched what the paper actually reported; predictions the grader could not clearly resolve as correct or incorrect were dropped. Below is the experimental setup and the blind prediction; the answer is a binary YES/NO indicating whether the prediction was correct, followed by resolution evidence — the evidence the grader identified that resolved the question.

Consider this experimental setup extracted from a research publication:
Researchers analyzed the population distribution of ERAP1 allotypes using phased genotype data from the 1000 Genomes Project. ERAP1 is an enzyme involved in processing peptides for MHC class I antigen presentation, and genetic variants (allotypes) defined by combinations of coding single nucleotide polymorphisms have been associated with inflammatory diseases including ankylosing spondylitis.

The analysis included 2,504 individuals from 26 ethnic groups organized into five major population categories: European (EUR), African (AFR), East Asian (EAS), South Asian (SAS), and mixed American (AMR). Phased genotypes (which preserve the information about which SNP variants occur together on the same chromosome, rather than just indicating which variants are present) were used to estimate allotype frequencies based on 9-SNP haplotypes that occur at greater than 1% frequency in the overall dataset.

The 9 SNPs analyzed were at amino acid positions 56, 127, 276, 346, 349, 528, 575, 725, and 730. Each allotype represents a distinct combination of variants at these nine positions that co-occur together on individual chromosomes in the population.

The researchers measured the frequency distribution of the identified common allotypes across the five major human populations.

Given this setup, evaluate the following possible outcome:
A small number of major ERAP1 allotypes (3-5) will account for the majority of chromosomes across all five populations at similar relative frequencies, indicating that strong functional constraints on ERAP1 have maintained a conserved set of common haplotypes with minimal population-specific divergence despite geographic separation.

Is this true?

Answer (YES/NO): NO